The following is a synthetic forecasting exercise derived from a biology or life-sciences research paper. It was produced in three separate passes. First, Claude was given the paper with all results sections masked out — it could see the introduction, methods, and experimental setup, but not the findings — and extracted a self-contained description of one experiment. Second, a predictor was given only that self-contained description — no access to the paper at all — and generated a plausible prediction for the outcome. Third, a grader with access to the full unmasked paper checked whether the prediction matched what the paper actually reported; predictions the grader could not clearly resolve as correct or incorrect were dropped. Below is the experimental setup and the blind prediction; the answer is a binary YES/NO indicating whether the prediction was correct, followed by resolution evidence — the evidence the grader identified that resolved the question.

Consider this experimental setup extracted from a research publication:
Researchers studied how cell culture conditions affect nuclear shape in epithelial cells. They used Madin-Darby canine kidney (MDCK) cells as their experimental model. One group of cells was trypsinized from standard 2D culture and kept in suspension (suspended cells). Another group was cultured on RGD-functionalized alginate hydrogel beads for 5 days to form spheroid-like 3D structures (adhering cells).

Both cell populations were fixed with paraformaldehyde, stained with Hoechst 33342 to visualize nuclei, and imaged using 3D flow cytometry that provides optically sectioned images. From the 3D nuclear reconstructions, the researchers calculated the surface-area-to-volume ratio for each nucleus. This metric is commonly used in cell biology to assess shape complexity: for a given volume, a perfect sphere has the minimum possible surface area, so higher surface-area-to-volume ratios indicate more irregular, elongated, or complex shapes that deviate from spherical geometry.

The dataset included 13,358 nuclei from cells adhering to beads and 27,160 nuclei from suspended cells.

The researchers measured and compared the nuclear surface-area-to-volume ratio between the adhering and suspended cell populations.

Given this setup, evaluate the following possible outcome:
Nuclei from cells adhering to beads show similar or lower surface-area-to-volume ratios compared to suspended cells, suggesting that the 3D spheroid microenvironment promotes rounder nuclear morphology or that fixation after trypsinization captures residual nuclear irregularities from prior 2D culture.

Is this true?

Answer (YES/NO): NO